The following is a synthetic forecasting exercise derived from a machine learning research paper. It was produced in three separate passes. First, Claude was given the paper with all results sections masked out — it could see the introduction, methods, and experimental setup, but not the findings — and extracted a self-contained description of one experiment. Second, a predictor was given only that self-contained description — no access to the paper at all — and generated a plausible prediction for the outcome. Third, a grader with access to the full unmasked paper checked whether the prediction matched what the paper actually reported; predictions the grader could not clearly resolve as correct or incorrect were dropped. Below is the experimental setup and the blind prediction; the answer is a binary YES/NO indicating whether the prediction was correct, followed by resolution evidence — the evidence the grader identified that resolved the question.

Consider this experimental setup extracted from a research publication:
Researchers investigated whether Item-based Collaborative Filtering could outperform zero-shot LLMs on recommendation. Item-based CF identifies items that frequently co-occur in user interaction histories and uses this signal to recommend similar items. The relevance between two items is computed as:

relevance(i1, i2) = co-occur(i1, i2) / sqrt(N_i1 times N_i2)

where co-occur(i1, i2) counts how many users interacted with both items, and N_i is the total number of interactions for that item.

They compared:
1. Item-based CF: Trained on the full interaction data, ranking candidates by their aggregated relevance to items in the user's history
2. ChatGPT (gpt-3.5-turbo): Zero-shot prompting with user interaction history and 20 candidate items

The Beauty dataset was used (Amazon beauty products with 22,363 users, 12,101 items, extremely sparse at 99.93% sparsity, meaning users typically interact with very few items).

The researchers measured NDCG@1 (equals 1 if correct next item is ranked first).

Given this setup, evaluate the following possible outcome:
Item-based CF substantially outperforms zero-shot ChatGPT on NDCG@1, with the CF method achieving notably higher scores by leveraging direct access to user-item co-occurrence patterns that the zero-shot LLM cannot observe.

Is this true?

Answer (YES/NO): NO